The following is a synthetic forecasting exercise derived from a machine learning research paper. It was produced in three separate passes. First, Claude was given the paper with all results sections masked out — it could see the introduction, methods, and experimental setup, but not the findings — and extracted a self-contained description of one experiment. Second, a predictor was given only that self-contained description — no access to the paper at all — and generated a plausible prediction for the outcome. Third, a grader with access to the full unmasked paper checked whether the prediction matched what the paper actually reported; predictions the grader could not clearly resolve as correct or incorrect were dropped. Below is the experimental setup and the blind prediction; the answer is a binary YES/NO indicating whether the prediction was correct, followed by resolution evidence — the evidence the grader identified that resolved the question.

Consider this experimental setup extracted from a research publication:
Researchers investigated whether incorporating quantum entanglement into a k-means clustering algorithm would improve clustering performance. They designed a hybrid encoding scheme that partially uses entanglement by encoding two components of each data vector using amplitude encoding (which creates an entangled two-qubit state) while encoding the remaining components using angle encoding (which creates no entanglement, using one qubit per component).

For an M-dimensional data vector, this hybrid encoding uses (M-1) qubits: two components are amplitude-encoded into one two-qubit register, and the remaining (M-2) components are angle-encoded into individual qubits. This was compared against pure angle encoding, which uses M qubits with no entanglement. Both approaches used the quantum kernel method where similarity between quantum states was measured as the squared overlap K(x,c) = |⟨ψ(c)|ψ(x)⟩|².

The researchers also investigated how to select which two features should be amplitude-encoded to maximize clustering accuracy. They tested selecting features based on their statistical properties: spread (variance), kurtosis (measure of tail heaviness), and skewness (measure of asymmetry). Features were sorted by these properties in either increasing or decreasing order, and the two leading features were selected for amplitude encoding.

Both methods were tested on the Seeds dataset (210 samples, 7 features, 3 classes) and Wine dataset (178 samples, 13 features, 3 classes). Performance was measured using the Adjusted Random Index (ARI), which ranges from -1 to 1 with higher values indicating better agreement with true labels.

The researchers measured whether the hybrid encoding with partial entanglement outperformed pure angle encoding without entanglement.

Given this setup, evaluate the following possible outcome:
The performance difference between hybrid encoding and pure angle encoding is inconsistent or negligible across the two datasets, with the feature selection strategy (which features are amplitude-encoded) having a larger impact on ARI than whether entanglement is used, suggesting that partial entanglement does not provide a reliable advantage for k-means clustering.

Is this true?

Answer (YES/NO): NO